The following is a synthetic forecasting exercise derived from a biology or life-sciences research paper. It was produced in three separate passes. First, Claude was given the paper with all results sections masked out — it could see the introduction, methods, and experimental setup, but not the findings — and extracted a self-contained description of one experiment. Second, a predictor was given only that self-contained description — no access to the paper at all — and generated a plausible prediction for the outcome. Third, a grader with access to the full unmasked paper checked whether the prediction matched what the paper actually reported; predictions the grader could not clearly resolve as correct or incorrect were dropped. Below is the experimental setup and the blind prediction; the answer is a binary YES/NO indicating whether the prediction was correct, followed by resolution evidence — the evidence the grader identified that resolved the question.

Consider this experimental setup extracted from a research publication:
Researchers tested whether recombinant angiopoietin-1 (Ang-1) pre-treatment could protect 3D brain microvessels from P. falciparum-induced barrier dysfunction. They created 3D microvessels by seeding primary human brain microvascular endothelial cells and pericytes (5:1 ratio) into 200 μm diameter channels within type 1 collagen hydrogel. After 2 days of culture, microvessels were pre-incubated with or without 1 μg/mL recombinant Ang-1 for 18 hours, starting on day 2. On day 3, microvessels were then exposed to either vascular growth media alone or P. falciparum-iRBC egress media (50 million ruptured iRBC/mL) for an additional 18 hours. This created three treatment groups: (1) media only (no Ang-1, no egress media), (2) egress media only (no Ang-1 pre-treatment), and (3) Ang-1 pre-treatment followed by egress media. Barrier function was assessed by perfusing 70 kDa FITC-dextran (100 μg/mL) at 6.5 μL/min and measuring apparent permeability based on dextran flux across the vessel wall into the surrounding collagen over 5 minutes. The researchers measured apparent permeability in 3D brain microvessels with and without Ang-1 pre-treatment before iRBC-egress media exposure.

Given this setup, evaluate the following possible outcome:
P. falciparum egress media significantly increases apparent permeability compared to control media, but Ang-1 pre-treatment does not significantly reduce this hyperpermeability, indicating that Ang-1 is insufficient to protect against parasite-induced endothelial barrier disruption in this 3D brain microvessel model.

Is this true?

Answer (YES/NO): NO